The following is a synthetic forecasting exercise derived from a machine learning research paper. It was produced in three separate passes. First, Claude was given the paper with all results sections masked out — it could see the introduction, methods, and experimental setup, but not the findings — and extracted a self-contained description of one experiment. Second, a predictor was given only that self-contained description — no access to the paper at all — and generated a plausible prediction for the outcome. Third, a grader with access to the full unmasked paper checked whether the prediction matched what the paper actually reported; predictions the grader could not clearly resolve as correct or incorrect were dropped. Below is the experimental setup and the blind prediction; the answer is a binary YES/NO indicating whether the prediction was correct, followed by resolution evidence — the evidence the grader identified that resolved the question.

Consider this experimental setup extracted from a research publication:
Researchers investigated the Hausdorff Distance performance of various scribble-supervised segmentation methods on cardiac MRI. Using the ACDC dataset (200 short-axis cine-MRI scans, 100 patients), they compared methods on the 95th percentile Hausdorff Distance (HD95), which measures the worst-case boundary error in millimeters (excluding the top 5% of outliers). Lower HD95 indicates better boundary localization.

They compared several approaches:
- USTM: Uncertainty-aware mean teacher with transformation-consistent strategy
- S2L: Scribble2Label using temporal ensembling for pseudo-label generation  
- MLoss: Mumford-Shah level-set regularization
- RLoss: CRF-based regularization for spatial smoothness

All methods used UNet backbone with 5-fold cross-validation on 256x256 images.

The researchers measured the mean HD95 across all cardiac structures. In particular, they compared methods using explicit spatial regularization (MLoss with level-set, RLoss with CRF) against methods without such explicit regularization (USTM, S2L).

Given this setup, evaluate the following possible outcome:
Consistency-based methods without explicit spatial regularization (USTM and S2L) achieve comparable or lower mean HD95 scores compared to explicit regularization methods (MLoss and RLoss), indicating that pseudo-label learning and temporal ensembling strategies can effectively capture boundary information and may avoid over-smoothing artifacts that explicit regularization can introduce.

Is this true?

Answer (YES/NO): NO